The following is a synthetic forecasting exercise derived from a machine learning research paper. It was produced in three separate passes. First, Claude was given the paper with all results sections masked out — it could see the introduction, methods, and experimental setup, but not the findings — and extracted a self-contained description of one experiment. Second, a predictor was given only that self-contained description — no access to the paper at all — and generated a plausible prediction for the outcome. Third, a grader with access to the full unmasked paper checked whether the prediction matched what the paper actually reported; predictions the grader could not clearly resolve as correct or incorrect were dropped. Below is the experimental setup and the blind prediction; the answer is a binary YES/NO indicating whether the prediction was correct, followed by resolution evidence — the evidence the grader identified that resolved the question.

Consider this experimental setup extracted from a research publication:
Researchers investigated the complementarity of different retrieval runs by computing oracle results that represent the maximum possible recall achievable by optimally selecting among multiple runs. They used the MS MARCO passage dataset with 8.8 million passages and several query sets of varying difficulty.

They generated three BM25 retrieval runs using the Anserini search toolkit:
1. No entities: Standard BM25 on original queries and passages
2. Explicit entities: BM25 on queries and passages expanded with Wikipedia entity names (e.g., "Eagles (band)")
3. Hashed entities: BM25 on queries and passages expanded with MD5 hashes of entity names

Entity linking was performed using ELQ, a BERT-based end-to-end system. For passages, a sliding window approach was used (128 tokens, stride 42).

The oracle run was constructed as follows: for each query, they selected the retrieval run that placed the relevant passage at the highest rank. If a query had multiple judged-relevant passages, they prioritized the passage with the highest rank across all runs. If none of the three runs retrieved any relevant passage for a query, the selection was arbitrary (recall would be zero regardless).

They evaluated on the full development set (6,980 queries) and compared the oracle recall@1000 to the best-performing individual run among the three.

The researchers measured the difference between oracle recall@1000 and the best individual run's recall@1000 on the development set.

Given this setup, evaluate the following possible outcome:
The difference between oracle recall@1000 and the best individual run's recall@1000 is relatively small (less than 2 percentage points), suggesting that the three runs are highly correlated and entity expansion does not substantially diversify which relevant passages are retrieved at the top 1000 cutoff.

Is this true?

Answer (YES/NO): NO